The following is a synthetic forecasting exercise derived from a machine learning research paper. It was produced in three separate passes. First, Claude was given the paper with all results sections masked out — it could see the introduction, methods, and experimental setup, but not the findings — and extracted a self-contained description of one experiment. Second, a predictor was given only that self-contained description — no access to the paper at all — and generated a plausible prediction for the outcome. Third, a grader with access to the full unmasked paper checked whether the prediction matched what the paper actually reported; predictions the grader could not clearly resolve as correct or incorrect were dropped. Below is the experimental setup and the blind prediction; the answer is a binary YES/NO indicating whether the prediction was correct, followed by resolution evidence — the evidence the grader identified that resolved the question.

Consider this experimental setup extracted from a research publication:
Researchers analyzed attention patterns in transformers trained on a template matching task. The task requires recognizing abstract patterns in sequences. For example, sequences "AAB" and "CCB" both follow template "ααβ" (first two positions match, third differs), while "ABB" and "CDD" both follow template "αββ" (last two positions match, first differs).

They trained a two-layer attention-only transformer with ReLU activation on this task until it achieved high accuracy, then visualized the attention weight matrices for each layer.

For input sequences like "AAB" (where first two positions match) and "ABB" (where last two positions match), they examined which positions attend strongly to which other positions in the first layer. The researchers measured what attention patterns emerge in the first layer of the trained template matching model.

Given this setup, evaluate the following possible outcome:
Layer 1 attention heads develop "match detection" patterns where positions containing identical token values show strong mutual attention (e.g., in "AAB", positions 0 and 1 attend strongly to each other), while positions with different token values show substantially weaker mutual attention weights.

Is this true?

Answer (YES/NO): YES